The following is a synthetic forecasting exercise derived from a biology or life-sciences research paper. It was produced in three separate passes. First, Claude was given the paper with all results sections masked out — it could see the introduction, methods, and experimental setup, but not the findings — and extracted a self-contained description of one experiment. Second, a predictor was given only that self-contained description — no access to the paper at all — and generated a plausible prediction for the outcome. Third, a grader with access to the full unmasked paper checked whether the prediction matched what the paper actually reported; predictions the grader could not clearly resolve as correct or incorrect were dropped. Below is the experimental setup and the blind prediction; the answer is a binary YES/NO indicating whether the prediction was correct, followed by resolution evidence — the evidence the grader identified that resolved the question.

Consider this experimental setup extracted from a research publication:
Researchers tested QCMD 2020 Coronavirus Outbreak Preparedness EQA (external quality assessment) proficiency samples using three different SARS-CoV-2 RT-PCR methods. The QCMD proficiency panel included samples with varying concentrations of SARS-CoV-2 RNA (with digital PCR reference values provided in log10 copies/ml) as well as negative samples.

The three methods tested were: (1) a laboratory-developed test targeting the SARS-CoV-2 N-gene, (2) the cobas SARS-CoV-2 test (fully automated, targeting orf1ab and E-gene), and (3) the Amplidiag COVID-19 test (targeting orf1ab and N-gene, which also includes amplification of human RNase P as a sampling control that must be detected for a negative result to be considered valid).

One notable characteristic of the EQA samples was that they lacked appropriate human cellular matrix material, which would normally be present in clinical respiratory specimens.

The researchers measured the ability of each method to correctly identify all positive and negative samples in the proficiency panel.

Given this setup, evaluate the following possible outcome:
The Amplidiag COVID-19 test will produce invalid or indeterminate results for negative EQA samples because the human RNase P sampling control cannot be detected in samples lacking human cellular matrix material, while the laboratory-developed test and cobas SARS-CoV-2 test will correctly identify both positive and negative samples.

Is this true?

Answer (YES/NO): YES